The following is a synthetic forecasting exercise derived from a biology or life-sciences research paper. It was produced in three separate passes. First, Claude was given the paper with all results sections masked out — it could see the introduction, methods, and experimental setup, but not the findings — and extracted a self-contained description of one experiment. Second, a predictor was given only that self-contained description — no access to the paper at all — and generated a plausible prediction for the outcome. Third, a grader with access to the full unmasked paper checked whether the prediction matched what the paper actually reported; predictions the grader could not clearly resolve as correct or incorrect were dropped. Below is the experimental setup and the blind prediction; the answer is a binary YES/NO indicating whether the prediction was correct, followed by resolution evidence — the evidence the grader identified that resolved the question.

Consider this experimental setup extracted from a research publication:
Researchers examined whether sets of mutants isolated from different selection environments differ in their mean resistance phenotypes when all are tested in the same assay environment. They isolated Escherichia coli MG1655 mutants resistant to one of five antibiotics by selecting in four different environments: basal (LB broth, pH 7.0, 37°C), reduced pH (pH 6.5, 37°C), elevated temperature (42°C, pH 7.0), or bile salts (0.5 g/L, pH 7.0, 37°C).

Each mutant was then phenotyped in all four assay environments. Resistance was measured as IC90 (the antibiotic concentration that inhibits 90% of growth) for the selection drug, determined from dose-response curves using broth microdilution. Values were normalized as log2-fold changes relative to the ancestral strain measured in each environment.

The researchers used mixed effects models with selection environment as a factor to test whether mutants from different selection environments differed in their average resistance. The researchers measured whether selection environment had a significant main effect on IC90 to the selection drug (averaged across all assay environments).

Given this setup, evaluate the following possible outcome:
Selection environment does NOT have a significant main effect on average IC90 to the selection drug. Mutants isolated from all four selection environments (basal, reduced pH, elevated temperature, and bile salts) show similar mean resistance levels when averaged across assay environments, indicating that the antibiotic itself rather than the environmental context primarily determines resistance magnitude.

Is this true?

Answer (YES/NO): YES